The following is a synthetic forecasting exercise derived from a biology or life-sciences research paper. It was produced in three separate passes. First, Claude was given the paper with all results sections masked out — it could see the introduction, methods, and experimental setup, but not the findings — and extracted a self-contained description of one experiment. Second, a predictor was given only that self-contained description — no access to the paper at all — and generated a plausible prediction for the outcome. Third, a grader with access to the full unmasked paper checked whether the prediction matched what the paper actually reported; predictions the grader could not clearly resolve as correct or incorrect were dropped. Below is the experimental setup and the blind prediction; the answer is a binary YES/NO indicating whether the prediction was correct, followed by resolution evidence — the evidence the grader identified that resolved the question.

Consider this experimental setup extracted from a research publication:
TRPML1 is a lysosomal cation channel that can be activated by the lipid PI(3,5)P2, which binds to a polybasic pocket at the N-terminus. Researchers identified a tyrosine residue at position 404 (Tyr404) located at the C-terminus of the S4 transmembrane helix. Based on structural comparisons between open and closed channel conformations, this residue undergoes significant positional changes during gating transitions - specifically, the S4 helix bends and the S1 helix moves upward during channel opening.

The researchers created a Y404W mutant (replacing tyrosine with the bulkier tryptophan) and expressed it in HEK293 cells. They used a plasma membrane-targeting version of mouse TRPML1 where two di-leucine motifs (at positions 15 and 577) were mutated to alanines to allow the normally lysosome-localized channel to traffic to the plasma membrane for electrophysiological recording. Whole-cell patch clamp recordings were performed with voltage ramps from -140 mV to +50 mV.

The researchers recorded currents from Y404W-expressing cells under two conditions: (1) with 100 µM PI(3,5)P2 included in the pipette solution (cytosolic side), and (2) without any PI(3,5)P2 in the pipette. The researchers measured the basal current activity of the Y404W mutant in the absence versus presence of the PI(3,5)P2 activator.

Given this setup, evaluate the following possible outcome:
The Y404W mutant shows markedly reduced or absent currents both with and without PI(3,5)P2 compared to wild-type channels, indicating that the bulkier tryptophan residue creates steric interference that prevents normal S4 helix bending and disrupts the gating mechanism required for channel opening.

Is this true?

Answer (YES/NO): NO